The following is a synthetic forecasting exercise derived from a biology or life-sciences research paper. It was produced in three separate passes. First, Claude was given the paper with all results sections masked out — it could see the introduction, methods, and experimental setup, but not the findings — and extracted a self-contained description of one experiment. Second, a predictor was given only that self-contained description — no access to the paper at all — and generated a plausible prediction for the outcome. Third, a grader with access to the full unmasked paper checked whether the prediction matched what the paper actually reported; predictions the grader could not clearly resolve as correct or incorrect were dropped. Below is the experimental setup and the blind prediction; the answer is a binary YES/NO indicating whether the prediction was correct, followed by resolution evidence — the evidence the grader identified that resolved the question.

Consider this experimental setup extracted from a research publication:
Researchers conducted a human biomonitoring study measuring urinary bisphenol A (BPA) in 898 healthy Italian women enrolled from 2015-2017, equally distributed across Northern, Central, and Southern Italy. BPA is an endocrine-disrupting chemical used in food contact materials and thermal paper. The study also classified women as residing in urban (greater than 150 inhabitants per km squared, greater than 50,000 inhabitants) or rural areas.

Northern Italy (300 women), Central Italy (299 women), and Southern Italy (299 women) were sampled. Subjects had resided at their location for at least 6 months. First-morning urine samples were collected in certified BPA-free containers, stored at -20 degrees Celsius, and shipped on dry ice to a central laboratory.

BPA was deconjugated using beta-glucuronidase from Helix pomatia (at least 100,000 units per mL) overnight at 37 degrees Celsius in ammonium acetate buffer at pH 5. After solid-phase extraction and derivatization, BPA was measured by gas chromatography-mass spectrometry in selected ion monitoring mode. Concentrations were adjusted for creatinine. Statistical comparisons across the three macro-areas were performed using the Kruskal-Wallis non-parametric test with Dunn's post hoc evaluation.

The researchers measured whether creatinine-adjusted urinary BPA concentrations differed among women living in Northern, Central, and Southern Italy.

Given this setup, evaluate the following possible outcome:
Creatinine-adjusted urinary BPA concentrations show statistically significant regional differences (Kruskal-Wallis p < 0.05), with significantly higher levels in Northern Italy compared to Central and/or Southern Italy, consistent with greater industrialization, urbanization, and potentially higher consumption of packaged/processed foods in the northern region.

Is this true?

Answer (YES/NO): YES